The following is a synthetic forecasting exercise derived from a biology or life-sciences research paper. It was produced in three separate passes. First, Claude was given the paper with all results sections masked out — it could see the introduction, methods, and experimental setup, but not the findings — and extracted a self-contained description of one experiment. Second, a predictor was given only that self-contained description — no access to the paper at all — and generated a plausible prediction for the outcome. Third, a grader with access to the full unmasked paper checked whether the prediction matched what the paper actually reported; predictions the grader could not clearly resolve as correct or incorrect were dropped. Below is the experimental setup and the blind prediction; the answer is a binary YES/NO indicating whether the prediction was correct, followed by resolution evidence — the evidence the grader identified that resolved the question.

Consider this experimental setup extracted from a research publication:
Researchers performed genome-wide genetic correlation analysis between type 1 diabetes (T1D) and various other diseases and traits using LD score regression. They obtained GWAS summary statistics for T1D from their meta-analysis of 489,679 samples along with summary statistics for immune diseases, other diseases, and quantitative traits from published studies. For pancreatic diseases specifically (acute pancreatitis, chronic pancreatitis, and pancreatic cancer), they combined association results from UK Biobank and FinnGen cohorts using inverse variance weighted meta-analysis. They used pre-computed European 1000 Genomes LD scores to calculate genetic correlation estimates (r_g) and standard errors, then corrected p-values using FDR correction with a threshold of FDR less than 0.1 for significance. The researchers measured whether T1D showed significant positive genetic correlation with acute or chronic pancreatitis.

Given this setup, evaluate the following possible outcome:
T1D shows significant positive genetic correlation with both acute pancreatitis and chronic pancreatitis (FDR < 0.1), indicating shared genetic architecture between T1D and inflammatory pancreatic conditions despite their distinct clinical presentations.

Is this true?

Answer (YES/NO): NO